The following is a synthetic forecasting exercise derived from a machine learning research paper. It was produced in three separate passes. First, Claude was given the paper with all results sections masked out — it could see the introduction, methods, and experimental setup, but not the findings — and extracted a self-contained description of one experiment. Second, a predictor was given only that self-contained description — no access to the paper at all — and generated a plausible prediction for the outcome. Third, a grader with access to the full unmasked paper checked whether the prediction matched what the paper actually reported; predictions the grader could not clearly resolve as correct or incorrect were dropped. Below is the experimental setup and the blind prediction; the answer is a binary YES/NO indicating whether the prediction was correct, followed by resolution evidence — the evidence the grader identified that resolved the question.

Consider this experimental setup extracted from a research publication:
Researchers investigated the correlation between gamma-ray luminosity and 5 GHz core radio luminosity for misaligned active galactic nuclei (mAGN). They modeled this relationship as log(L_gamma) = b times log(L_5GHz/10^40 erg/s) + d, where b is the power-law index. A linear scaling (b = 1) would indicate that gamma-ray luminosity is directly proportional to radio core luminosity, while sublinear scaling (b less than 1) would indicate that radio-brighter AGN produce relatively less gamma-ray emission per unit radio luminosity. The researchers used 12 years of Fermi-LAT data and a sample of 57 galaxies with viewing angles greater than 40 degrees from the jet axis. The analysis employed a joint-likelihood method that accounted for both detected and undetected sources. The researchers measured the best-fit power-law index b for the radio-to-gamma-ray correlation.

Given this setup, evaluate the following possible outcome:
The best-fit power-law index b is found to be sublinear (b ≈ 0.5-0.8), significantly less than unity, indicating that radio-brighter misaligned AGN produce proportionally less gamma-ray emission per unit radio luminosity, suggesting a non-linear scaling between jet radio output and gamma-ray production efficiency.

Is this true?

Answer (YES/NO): YES